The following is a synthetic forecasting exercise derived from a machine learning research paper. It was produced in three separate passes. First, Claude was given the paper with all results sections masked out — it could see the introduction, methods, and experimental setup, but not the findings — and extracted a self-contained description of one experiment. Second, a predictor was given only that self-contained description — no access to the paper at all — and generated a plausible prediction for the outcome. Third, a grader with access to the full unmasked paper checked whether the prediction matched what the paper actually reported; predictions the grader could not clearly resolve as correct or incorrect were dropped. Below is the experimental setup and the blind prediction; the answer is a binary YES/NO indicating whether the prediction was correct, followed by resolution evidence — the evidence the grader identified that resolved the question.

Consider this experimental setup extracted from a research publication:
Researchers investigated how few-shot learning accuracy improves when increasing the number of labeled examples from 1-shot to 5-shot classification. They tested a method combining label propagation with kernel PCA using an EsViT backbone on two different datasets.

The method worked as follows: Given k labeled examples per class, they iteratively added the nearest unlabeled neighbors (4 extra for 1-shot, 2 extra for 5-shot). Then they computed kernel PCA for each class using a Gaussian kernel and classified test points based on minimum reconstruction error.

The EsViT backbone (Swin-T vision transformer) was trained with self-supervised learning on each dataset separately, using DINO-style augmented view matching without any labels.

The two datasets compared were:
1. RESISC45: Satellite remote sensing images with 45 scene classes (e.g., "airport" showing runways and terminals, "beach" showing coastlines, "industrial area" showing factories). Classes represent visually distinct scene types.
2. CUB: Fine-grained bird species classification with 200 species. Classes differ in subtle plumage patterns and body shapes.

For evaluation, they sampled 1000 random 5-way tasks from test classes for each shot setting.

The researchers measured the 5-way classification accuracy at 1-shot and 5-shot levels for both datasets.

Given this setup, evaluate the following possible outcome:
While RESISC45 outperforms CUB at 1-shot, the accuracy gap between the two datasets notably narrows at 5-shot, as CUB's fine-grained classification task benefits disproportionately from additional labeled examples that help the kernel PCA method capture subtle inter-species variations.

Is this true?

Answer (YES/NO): NO